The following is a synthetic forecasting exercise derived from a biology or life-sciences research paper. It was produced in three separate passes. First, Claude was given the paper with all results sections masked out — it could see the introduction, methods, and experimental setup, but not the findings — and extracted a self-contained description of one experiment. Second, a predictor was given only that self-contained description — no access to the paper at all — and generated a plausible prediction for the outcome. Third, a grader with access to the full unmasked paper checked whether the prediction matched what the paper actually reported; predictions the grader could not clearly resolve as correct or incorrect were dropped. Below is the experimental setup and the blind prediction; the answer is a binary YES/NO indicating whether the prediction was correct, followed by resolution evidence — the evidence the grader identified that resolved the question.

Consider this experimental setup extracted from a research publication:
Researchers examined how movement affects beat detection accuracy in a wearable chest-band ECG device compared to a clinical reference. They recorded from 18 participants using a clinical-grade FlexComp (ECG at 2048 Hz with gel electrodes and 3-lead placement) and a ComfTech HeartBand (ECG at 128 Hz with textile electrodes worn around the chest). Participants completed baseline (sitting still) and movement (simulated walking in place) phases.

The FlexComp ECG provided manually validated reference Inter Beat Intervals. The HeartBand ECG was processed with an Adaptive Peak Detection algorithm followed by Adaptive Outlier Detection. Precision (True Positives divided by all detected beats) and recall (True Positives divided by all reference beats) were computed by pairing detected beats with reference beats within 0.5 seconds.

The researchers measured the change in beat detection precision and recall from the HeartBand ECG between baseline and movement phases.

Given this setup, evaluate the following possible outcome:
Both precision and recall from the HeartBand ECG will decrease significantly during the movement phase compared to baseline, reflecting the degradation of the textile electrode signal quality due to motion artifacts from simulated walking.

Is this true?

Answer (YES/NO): NO